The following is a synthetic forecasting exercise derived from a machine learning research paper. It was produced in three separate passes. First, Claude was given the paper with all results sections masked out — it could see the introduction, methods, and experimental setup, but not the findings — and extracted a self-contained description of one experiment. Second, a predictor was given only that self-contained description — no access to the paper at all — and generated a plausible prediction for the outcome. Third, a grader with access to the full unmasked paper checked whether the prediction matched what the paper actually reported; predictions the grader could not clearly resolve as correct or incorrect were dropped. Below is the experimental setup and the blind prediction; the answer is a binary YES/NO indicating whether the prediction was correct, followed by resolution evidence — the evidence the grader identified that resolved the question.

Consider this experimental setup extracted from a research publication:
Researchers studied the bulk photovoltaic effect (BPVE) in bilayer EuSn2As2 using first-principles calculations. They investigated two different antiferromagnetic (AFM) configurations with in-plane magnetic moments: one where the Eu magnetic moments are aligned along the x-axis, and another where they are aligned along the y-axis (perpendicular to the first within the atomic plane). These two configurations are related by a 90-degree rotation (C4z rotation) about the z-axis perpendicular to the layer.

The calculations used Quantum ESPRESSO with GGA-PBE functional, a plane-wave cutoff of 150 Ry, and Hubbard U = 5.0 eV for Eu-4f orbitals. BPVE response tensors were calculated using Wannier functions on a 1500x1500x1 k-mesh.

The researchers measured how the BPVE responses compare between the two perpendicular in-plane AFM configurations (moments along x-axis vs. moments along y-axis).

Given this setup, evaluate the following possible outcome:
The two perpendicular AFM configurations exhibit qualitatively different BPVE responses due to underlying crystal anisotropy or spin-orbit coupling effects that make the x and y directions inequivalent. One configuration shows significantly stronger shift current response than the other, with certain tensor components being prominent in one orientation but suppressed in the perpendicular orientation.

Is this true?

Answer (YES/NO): NO